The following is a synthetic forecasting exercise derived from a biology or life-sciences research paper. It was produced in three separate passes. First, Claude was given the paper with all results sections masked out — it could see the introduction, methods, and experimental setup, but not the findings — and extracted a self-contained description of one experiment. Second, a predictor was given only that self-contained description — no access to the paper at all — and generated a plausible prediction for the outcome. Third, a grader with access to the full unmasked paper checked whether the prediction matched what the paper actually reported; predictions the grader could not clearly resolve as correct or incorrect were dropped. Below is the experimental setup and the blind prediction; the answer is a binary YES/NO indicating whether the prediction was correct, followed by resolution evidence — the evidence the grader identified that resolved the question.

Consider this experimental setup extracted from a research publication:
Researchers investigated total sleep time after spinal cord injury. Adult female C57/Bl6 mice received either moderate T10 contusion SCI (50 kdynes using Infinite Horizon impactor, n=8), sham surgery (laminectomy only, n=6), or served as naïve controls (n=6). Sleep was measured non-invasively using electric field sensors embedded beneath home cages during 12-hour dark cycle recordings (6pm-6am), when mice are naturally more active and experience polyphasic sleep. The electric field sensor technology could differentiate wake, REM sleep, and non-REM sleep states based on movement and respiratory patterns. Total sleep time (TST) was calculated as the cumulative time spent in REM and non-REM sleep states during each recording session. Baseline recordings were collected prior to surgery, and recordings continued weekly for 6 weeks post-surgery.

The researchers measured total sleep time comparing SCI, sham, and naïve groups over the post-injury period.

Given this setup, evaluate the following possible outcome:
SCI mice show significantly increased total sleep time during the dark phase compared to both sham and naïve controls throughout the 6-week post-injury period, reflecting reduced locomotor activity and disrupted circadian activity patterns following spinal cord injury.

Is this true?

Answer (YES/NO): NO